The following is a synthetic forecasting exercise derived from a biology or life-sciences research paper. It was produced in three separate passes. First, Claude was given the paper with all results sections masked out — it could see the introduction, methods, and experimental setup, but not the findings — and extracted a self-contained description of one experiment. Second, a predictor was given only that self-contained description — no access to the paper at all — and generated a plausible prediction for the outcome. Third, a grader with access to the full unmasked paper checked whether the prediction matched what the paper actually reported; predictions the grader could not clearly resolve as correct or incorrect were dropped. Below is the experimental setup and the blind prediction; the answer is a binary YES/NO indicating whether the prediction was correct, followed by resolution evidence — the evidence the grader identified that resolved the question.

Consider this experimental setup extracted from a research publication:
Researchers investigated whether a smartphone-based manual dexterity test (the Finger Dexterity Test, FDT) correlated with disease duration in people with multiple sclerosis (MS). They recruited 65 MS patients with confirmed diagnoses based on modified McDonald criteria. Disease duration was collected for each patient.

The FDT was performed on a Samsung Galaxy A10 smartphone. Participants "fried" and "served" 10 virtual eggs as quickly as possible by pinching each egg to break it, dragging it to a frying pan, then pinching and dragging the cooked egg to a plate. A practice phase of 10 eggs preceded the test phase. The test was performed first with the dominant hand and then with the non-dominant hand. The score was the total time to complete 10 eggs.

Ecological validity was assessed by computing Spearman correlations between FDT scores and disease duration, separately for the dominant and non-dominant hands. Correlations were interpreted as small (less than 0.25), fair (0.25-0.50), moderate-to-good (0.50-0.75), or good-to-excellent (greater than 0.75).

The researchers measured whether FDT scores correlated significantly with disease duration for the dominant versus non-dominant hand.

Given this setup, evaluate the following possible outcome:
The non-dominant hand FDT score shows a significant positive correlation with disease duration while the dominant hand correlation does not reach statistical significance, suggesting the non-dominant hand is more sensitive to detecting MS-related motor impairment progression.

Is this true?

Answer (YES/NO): YES